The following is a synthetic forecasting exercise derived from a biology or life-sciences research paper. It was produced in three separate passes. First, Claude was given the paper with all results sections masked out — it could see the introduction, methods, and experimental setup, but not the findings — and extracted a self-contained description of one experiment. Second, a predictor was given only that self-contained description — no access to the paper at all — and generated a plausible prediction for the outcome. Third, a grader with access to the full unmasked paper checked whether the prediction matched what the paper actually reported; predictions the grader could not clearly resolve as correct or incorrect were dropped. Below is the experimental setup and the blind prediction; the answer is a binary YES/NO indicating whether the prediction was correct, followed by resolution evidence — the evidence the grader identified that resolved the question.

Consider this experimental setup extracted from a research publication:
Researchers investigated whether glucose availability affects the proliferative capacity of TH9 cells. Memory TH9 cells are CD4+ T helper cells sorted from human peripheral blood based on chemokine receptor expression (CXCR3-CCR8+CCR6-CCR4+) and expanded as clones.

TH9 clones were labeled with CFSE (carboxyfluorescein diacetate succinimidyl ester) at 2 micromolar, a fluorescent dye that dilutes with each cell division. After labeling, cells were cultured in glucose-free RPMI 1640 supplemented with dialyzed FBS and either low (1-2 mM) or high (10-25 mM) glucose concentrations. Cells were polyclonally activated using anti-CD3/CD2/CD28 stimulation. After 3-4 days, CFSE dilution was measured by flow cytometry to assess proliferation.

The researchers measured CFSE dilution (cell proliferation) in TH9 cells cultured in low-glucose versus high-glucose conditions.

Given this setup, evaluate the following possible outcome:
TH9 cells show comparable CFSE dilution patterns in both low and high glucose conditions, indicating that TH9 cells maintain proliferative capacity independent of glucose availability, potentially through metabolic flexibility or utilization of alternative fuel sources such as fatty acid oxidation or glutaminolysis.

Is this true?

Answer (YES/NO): NO